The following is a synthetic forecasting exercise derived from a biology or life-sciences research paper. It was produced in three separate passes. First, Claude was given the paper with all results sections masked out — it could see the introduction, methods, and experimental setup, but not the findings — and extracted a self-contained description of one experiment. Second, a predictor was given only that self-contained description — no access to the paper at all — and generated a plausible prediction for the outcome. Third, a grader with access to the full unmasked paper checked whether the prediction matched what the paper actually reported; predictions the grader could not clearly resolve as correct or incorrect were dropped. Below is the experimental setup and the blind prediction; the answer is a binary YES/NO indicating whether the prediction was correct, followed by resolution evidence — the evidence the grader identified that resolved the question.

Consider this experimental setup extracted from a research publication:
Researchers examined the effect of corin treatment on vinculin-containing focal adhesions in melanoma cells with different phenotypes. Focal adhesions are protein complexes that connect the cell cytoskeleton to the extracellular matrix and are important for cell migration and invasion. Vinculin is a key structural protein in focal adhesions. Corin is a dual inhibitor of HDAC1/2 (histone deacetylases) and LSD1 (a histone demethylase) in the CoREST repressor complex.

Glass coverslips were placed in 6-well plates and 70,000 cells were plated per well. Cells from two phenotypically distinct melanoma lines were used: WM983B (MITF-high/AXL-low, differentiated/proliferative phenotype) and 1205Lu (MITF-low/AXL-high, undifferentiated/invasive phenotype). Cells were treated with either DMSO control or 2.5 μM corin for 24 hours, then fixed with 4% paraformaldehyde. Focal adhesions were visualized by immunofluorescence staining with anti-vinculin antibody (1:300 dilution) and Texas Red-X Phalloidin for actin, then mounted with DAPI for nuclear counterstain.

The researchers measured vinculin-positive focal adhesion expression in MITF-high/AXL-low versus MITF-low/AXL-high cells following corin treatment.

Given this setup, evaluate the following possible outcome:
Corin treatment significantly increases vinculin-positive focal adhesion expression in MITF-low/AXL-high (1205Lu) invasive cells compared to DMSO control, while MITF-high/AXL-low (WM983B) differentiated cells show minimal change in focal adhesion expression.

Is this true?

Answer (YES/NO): NO